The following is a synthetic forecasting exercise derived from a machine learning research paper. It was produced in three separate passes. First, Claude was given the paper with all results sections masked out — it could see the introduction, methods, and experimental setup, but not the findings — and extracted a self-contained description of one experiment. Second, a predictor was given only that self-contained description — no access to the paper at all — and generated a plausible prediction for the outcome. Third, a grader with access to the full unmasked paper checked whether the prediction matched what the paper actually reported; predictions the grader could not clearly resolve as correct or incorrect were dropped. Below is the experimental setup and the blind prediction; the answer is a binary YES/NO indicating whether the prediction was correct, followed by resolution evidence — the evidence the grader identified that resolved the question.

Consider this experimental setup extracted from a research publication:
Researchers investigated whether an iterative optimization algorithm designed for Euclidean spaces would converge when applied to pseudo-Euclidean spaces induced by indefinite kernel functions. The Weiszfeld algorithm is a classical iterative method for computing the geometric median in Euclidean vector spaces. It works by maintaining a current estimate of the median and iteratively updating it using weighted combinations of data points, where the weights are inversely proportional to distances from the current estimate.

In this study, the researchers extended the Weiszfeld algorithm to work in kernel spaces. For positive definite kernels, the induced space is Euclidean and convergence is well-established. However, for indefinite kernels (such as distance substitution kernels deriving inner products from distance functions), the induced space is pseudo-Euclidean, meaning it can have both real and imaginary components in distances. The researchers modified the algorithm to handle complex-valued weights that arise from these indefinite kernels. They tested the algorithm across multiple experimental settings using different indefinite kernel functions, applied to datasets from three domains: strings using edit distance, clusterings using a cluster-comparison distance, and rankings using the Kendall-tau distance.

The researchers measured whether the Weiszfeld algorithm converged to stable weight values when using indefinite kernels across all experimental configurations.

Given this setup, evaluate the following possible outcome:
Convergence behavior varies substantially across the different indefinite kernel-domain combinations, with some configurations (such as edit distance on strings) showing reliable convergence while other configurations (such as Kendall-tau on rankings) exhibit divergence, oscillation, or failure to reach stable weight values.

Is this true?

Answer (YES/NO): NO